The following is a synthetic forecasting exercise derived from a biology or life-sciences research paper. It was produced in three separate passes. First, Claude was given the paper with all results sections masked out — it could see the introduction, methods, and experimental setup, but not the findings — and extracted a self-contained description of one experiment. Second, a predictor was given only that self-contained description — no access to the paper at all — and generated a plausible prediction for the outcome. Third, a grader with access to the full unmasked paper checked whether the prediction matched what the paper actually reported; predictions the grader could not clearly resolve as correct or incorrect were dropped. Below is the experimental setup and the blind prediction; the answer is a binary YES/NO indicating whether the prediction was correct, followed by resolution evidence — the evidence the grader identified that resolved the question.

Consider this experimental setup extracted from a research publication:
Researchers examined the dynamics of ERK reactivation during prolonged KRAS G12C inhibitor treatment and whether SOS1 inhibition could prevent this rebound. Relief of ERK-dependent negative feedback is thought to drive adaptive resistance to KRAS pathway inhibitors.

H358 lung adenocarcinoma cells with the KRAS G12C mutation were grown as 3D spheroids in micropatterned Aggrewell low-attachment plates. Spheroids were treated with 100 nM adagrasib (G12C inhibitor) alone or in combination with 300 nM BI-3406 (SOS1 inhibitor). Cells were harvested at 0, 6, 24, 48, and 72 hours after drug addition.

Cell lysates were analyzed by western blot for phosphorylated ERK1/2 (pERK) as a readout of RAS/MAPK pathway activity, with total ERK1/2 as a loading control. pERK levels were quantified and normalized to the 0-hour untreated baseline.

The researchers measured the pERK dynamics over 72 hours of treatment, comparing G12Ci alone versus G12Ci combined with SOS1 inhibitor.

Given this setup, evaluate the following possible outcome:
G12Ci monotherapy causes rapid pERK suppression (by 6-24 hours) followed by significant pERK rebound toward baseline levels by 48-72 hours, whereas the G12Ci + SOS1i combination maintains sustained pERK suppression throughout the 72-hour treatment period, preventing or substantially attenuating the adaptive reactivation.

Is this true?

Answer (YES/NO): YES